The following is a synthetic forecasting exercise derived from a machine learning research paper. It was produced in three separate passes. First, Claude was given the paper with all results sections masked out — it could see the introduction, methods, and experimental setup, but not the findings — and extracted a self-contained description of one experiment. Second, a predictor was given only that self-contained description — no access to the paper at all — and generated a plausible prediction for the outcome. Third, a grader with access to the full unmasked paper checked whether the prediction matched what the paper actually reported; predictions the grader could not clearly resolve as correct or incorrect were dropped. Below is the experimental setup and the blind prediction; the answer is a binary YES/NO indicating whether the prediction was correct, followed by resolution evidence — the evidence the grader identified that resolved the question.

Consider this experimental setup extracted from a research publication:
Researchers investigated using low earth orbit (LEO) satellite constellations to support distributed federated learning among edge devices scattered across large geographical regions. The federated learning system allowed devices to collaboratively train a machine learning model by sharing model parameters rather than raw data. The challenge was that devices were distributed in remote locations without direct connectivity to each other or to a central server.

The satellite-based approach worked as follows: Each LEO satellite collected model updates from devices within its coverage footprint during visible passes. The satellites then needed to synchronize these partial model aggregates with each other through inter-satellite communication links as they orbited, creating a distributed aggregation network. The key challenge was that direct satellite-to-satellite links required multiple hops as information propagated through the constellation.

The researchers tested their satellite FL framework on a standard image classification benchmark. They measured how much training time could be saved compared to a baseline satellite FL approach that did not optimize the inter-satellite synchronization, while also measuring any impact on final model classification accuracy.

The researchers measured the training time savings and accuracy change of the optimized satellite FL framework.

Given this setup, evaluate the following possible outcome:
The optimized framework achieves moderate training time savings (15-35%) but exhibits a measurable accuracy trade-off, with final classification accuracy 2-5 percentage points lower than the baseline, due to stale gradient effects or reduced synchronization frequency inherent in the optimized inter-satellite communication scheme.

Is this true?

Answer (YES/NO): NO